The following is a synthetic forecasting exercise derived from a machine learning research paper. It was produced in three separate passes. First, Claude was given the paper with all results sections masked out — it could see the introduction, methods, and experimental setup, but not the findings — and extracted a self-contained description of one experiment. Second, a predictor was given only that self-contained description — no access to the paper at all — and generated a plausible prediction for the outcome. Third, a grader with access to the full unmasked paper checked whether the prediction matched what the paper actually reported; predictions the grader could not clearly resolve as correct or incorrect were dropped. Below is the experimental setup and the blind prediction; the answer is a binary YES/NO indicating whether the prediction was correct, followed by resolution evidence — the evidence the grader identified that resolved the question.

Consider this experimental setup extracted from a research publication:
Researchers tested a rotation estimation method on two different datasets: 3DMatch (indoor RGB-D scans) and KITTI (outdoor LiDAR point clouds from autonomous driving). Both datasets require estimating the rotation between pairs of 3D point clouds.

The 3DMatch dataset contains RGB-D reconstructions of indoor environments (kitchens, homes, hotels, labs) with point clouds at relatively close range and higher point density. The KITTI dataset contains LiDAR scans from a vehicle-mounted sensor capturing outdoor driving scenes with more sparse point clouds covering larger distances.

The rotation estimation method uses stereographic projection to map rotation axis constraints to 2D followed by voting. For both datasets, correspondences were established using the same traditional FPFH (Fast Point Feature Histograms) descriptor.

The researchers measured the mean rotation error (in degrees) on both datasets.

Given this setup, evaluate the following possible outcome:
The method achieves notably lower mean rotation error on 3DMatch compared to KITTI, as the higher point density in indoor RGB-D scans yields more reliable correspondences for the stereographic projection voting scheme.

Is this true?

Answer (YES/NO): NO